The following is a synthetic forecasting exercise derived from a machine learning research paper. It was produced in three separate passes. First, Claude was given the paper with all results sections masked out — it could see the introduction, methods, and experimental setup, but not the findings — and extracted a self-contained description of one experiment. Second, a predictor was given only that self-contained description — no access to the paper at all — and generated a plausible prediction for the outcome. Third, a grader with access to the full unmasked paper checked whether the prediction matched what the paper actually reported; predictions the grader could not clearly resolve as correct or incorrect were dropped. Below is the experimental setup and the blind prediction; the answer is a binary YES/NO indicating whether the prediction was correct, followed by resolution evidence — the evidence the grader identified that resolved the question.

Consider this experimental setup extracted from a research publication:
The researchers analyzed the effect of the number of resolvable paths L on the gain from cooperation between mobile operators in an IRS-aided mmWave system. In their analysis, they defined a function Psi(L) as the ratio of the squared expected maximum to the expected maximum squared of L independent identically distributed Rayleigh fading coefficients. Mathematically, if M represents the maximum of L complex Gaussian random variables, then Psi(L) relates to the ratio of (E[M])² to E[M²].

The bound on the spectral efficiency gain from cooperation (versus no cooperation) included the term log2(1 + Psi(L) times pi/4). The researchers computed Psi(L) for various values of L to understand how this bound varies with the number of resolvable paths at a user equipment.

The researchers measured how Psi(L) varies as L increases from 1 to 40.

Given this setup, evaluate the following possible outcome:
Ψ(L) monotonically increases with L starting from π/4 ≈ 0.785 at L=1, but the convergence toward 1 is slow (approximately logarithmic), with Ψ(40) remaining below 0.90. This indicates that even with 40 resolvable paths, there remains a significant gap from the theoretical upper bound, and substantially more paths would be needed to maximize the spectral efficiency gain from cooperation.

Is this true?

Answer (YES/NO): NO